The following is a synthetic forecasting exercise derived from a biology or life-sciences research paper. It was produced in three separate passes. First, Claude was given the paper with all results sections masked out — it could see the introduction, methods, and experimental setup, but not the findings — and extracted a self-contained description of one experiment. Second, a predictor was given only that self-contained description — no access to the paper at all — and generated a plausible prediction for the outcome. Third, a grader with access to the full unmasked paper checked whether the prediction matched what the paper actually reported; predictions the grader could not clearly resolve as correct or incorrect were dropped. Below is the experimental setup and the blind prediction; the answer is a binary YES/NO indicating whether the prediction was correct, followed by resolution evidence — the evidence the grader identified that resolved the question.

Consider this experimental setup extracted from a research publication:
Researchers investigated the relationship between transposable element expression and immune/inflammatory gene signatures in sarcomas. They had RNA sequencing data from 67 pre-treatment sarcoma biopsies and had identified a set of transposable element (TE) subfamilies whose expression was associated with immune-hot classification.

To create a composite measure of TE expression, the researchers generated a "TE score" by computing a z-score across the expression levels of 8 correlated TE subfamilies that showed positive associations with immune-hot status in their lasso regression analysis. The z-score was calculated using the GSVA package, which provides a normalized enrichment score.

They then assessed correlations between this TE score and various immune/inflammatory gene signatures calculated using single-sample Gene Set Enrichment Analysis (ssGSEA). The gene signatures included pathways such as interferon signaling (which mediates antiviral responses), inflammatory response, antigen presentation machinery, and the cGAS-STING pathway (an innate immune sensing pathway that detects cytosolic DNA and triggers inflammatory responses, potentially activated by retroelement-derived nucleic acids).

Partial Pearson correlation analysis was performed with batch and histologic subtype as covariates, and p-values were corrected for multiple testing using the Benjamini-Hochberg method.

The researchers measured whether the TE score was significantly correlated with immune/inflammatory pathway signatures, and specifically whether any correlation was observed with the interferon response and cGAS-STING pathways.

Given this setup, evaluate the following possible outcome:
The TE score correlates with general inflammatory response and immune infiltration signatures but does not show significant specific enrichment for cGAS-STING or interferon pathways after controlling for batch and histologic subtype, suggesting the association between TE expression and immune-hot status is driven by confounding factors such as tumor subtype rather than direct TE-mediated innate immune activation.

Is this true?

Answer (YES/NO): NO